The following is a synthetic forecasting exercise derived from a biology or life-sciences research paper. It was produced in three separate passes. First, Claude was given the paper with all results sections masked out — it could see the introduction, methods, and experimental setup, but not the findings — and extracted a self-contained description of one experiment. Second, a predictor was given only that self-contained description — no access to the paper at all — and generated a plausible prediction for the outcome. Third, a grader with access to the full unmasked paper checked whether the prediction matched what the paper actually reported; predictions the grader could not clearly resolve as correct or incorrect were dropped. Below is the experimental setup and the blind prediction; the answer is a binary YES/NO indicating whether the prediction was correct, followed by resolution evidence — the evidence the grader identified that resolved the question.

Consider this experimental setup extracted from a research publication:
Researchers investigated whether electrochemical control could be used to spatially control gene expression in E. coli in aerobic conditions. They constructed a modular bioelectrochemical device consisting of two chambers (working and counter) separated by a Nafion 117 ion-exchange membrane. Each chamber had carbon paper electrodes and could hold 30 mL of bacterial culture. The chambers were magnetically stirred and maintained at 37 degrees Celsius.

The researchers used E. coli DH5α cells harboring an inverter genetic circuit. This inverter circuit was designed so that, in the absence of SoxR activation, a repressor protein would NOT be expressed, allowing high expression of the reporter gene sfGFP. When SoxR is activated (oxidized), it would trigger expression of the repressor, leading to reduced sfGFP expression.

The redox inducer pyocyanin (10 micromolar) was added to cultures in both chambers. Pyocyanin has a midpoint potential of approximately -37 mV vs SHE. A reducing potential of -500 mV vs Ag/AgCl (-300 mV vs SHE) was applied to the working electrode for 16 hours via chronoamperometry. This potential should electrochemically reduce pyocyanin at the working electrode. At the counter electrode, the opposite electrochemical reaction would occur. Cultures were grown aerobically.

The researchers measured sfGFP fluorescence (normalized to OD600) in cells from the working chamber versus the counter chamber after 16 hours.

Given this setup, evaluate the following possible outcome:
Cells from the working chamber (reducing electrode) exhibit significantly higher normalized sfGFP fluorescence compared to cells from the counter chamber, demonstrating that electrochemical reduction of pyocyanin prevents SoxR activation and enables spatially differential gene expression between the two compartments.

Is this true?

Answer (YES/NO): YES